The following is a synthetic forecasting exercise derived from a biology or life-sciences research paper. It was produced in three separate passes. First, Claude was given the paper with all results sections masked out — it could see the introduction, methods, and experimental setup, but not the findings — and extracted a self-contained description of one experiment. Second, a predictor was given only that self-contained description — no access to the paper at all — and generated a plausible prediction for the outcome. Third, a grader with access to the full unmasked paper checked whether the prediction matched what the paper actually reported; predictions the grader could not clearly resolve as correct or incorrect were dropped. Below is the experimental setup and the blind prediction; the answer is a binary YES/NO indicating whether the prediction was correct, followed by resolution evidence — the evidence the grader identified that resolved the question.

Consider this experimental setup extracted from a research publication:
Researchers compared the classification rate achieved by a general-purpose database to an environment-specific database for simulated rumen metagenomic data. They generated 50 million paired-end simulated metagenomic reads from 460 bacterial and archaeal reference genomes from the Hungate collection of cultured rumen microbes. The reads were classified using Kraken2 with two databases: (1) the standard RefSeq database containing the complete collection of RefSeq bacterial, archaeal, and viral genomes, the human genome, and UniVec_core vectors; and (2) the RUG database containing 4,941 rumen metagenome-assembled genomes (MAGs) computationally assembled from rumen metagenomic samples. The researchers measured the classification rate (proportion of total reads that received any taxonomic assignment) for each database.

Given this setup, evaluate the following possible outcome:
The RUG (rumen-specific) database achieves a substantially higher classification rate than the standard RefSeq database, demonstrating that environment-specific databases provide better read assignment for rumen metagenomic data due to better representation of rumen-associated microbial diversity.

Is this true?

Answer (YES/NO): NO